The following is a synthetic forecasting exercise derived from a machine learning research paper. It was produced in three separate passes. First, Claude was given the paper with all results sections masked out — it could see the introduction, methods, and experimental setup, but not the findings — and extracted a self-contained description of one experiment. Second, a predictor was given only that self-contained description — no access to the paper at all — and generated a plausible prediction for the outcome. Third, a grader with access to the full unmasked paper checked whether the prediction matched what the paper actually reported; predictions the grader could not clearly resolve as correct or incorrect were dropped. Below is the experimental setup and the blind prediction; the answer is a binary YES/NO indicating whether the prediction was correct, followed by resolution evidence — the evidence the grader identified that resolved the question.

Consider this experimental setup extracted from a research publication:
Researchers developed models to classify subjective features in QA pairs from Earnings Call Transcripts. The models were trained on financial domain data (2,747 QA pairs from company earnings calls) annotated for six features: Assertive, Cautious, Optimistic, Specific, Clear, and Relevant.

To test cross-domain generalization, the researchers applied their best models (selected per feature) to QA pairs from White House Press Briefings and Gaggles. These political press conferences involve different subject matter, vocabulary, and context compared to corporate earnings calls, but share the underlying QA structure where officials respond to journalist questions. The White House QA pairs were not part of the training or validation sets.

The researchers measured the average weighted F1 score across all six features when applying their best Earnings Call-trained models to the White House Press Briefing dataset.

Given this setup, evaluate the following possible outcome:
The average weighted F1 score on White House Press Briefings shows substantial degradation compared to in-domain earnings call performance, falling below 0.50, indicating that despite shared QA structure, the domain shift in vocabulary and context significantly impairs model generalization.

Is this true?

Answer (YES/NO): NO